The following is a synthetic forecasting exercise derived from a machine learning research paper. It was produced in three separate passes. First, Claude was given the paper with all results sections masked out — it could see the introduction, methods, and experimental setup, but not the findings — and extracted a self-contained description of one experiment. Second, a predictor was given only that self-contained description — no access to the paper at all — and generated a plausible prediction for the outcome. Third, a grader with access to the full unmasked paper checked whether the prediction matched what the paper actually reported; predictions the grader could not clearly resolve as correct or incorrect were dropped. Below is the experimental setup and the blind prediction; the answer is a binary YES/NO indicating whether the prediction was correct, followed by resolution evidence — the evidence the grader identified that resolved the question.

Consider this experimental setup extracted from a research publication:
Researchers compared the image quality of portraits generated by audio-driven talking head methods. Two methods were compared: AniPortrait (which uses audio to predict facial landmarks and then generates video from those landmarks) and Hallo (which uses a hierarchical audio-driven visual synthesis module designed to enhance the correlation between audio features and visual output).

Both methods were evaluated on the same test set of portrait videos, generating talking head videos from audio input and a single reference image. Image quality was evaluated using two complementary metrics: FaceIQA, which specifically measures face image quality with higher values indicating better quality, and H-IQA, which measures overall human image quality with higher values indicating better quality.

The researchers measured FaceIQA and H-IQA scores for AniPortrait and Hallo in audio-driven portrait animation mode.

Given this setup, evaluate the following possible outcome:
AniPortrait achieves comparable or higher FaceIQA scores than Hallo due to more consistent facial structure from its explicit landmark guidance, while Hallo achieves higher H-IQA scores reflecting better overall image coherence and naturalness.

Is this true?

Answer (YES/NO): NO